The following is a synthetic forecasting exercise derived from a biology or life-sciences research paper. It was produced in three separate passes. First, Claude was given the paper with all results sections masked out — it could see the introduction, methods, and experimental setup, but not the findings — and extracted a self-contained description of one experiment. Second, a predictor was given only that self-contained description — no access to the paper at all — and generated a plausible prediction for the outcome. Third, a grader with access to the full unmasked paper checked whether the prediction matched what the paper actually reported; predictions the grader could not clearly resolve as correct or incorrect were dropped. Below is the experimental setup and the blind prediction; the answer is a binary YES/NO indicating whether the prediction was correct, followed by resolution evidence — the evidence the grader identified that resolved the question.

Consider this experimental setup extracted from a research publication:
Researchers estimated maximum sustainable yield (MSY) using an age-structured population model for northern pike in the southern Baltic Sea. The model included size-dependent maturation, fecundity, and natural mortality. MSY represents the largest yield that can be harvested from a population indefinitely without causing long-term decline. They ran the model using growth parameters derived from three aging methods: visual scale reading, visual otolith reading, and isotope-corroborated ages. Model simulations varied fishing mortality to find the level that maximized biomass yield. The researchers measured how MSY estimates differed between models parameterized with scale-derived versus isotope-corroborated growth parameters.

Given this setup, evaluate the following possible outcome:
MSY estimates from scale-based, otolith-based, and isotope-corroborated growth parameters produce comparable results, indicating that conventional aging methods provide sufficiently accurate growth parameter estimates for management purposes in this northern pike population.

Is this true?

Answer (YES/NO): NO